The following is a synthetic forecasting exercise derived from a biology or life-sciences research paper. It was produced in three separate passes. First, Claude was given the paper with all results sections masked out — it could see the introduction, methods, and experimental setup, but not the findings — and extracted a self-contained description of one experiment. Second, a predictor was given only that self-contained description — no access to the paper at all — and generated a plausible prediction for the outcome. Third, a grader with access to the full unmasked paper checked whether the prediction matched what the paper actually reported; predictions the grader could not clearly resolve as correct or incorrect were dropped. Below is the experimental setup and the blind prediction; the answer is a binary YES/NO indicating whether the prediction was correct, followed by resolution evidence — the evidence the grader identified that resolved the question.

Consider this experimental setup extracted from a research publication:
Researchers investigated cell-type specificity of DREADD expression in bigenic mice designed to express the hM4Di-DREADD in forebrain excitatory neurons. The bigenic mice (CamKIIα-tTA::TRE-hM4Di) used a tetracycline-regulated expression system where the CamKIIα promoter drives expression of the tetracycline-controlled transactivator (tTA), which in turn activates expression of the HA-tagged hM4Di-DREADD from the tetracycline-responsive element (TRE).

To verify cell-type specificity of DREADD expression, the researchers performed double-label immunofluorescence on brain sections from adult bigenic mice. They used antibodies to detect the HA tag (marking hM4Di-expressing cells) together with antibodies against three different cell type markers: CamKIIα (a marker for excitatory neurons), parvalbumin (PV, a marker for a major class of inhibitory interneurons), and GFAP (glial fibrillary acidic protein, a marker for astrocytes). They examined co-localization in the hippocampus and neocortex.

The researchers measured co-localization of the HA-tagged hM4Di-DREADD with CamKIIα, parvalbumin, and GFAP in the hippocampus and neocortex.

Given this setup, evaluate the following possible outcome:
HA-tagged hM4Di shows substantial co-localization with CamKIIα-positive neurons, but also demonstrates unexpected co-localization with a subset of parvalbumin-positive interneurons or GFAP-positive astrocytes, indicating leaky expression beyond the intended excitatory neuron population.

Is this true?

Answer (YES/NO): NO